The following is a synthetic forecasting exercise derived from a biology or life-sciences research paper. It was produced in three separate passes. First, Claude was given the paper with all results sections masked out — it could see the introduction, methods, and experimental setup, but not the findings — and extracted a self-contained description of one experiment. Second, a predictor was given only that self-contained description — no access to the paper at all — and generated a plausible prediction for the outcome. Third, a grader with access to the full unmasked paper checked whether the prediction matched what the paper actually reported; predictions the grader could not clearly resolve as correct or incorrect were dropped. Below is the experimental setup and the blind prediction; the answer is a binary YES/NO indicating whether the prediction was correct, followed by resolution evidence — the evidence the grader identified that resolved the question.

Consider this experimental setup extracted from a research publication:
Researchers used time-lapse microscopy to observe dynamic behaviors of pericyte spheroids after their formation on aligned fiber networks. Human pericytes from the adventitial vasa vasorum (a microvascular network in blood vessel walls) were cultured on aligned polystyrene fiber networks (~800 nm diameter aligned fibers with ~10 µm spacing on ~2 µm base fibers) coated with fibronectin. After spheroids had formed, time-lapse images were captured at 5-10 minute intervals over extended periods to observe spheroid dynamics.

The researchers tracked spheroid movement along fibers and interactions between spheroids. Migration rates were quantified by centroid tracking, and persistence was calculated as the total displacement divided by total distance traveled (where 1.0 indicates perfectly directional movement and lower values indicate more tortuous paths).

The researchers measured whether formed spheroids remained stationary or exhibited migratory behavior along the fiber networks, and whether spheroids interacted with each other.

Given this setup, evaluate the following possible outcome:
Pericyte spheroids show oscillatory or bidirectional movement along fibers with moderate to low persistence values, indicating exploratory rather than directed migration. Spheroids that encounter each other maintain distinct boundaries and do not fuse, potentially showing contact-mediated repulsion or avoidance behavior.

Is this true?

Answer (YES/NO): NO